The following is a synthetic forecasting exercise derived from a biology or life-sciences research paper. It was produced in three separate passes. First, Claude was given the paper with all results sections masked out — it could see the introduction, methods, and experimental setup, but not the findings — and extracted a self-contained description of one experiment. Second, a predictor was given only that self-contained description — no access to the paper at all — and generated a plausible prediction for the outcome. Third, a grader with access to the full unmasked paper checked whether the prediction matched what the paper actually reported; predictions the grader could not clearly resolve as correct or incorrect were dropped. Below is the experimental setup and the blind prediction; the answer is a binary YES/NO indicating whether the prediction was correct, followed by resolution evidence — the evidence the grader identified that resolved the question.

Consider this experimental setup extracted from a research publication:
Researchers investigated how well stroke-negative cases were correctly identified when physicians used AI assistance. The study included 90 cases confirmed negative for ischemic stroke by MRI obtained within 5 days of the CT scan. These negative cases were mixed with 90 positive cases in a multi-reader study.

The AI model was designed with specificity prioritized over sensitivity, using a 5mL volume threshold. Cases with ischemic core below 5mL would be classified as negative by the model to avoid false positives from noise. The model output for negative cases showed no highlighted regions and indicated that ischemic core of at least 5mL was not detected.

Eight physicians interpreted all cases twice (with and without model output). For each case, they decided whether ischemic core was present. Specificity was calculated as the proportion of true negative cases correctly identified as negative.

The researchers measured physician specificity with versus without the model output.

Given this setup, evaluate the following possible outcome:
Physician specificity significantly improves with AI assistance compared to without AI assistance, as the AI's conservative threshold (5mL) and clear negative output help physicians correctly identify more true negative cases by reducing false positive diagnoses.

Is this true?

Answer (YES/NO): YES